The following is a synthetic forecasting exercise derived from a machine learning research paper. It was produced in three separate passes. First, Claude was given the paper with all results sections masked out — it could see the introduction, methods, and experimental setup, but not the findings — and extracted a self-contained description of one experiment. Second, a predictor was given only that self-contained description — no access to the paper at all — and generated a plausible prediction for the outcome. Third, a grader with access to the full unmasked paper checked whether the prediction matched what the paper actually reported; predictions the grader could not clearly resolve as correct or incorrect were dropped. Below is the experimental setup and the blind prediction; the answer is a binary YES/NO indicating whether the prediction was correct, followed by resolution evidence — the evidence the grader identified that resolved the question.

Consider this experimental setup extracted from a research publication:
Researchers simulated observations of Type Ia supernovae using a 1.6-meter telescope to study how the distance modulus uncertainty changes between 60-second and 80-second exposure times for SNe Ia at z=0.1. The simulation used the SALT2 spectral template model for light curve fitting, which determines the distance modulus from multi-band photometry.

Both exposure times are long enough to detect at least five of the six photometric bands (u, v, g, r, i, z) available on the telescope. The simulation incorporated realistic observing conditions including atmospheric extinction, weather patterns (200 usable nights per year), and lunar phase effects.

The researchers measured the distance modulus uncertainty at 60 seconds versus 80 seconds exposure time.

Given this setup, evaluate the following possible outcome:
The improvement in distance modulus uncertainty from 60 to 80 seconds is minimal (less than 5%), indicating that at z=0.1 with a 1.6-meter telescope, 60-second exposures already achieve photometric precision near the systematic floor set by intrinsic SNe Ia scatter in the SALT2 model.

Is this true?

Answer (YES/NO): NO